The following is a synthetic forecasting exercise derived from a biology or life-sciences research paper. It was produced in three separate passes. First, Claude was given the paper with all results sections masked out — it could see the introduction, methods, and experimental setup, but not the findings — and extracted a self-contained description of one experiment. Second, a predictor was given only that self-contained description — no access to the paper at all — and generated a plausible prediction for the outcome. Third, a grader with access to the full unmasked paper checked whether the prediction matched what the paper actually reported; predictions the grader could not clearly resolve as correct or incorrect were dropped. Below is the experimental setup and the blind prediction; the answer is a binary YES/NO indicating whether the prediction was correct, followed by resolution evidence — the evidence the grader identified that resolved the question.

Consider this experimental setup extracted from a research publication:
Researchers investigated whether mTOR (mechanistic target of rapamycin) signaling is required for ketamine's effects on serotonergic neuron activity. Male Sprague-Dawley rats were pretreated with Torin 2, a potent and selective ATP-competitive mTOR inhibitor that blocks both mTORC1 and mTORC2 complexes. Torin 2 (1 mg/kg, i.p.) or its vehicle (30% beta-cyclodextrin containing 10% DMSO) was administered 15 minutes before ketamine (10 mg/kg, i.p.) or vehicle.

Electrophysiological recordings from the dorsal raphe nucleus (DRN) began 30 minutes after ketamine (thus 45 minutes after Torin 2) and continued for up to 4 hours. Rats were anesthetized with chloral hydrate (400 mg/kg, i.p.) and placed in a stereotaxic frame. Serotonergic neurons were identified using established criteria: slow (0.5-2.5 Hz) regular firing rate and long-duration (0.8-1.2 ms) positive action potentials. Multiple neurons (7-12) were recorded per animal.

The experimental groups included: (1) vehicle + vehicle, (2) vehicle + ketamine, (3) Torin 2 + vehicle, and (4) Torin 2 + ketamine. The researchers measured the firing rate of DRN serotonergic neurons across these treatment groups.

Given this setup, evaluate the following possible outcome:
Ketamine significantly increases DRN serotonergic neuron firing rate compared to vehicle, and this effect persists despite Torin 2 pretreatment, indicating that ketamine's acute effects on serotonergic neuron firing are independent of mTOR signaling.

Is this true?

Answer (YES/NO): NO